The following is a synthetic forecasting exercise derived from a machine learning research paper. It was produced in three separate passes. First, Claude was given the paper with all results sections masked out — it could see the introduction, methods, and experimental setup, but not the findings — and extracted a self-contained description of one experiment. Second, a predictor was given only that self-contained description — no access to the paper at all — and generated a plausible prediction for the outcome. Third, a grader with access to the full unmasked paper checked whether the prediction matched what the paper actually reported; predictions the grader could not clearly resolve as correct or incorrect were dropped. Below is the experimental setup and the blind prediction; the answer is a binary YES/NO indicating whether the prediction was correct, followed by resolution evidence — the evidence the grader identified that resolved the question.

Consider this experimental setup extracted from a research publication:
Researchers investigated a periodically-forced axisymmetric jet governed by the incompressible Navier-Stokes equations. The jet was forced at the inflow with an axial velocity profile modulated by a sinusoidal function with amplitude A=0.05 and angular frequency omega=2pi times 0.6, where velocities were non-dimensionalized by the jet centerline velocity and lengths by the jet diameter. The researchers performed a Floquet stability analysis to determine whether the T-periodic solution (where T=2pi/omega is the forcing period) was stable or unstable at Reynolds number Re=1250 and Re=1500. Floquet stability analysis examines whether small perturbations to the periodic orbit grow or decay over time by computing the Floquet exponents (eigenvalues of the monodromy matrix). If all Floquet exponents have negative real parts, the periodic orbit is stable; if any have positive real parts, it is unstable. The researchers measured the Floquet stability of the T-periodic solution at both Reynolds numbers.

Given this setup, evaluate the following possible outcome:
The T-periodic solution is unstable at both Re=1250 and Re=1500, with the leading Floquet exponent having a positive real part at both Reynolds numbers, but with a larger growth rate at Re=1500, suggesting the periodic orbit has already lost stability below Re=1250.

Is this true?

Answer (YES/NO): NO